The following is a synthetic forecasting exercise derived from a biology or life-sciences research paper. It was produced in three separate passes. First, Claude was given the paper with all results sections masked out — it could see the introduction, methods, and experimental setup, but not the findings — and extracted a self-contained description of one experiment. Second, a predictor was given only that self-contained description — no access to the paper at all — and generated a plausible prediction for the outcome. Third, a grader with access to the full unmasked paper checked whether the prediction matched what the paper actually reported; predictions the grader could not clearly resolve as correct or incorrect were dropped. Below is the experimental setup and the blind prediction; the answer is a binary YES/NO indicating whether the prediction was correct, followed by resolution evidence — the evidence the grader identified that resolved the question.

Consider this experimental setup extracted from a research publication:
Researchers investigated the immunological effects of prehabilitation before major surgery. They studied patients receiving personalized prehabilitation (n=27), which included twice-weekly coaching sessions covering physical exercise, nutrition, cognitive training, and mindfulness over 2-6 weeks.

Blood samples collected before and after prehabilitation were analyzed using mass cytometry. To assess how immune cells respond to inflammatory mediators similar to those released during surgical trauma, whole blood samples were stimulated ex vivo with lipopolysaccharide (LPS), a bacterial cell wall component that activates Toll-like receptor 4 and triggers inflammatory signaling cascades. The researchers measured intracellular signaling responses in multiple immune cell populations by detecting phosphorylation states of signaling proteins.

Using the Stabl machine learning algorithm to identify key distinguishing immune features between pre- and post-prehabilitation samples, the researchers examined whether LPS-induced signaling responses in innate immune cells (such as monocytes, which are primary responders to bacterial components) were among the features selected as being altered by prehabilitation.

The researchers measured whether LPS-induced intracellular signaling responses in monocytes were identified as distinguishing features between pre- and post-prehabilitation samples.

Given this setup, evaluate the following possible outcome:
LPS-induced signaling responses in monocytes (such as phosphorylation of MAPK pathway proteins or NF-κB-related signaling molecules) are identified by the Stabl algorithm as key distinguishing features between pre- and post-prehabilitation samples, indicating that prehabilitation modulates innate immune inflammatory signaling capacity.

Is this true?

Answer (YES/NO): NO